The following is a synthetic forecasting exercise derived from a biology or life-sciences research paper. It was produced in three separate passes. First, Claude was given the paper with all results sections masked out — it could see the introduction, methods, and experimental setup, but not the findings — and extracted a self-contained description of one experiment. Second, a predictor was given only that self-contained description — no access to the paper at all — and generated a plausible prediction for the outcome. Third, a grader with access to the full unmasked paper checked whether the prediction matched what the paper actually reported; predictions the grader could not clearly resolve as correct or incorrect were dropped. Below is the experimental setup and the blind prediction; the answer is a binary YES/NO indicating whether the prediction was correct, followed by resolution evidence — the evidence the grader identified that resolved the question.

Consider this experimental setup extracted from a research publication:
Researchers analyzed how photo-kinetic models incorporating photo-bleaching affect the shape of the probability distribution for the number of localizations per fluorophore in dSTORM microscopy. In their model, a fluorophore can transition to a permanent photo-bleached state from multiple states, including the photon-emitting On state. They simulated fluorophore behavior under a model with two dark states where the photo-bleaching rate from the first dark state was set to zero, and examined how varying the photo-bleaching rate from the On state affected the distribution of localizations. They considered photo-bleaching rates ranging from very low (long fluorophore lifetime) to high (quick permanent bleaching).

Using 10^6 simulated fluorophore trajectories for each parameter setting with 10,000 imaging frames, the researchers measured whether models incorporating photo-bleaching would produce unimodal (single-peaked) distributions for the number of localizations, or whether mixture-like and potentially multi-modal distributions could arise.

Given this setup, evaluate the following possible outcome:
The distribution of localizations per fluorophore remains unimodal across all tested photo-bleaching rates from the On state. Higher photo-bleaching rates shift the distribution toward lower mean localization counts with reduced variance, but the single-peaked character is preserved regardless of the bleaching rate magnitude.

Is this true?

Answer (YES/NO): NO